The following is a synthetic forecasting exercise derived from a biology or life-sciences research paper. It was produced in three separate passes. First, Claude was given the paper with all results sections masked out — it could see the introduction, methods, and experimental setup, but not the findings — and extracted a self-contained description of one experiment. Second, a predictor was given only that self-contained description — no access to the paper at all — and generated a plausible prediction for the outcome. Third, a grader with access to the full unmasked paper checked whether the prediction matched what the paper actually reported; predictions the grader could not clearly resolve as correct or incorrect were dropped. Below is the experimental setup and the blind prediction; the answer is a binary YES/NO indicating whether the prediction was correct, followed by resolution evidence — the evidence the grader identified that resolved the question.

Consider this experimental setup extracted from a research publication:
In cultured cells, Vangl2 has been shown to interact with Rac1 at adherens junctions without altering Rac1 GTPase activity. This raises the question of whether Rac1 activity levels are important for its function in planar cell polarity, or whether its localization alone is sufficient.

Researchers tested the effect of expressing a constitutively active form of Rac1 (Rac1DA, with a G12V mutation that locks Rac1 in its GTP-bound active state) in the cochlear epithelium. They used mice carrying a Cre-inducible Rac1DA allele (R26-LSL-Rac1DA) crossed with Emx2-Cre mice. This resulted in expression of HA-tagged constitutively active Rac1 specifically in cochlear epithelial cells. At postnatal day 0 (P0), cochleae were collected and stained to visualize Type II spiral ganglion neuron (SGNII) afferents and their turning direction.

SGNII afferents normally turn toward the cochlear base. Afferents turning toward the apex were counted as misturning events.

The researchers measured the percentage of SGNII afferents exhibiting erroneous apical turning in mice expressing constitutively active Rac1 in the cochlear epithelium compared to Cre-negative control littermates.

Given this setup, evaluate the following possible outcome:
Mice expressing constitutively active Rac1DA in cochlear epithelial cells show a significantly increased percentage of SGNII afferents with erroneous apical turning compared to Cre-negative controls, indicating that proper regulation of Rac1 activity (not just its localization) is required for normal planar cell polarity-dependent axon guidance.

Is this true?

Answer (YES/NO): NO